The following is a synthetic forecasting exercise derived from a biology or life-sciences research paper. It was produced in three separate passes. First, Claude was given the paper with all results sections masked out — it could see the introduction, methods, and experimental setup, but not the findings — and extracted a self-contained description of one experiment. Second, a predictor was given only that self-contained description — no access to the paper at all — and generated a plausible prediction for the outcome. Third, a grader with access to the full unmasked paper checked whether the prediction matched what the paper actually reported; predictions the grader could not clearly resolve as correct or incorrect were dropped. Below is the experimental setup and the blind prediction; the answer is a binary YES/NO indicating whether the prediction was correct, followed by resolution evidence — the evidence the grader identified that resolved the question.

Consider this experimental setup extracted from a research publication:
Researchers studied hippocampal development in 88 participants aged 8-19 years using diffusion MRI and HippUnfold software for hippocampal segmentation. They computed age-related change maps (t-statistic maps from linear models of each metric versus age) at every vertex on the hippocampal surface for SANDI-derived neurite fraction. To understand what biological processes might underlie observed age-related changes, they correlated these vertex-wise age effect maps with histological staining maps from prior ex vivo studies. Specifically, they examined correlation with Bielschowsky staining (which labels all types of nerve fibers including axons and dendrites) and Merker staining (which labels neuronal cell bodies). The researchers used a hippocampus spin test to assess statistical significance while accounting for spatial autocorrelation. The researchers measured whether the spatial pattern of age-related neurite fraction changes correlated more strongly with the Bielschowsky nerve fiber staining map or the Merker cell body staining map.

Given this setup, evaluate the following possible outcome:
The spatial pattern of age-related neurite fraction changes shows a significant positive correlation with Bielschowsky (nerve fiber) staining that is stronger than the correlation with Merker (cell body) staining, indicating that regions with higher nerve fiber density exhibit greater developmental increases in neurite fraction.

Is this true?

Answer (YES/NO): NO